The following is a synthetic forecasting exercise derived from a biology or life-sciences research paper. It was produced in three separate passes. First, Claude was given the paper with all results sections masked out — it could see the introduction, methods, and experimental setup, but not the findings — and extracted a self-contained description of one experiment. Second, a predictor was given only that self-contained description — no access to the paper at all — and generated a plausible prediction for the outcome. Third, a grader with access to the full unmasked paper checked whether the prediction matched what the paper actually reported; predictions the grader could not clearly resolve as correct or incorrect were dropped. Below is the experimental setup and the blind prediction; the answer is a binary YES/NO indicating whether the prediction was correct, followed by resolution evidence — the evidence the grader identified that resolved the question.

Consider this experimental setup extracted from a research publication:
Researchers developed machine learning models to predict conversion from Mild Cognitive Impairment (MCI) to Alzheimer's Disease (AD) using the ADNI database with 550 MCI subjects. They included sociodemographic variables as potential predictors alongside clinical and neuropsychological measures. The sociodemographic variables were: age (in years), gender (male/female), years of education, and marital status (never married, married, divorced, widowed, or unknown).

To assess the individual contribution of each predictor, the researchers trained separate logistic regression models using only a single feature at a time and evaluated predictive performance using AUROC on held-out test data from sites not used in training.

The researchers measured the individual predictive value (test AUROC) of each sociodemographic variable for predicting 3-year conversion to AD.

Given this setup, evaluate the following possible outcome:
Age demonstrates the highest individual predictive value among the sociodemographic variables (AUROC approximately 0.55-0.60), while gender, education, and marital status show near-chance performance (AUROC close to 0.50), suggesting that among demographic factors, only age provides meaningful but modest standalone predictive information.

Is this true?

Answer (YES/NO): YES